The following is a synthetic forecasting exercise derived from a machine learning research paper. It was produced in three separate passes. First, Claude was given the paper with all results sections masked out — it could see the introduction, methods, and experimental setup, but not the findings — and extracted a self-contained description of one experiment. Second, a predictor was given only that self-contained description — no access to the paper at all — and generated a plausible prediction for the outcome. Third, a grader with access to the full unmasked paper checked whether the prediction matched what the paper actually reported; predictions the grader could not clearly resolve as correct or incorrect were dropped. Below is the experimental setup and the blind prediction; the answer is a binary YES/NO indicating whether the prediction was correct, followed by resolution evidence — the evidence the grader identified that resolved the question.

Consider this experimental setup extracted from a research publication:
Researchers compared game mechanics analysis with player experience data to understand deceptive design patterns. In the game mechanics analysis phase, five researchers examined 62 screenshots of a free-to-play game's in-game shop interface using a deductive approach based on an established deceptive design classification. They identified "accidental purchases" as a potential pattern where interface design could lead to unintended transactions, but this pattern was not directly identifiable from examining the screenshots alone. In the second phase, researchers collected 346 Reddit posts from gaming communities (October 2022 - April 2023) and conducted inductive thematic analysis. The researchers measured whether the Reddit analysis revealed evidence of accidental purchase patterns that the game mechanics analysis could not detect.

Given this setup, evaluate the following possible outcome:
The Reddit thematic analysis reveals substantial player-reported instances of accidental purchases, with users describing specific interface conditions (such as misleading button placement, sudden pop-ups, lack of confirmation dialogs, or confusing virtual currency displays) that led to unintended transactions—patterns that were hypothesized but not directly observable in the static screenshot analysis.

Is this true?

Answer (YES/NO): NO